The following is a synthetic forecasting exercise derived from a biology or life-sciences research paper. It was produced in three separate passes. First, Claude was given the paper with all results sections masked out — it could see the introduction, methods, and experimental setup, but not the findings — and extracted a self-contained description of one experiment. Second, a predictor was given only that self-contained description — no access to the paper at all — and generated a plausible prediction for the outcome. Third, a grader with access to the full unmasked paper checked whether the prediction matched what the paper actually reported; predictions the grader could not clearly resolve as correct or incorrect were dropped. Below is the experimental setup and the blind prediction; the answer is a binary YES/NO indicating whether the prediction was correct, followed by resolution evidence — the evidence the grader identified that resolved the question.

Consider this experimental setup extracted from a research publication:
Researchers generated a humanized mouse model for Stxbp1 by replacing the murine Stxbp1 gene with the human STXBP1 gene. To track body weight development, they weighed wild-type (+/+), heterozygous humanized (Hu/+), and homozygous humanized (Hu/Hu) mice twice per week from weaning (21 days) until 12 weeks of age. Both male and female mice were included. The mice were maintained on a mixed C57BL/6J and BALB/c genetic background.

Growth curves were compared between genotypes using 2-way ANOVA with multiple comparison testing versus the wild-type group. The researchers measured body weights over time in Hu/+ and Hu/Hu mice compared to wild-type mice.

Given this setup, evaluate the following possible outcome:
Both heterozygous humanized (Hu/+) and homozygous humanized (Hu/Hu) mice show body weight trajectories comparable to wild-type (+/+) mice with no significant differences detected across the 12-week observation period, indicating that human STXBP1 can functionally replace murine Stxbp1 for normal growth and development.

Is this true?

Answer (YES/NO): NO